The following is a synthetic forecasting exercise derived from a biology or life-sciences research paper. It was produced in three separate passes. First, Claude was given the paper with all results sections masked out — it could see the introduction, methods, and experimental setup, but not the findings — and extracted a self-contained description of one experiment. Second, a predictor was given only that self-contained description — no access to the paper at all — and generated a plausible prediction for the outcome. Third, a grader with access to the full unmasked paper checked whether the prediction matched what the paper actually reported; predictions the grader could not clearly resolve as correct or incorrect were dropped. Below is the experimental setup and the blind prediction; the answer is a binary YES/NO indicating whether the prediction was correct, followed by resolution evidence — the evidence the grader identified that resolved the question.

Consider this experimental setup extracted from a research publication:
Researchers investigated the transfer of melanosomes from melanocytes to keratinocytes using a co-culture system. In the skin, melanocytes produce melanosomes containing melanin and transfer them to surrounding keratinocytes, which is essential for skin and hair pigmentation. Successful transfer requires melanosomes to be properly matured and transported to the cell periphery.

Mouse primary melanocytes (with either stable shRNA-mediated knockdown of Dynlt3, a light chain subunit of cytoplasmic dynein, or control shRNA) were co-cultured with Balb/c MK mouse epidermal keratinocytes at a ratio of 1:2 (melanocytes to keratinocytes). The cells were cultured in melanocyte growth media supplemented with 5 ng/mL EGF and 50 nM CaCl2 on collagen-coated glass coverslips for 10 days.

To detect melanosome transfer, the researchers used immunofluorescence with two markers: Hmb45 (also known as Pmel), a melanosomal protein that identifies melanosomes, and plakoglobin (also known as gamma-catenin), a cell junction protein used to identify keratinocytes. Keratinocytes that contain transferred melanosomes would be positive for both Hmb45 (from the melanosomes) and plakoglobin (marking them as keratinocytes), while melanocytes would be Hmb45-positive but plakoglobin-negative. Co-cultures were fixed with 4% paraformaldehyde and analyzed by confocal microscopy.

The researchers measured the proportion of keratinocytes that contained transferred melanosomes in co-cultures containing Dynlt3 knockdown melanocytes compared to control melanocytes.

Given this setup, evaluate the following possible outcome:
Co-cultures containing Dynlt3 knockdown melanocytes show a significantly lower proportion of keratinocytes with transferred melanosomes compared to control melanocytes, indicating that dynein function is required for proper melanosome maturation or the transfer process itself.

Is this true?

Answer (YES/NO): YES